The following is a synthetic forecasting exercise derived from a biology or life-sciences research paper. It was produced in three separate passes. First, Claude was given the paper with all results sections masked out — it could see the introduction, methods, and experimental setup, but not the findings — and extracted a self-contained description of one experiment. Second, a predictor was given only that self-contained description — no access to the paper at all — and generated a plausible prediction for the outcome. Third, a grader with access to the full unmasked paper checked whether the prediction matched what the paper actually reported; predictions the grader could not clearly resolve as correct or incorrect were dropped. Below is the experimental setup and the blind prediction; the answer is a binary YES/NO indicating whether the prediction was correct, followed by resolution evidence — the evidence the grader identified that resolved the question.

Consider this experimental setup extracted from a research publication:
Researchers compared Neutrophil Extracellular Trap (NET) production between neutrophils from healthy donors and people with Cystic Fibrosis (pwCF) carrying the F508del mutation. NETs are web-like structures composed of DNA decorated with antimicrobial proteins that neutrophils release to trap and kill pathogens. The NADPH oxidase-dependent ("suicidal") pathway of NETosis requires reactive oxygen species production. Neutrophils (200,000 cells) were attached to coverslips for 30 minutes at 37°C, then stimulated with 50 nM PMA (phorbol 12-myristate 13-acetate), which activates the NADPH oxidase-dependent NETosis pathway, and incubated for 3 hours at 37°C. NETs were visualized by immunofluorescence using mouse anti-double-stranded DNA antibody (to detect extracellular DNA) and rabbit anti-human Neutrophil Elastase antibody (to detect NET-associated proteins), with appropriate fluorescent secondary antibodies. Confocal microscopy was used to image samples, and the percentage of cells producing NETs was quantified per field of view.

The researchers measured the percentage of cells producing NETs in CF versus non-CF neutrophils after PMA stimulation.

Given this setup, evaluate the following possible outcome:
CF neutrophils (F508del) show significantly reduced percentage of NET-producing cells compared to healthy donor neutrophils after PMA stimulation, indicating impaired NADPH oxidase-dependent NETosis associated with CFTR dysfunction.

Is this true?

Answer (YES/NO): YES